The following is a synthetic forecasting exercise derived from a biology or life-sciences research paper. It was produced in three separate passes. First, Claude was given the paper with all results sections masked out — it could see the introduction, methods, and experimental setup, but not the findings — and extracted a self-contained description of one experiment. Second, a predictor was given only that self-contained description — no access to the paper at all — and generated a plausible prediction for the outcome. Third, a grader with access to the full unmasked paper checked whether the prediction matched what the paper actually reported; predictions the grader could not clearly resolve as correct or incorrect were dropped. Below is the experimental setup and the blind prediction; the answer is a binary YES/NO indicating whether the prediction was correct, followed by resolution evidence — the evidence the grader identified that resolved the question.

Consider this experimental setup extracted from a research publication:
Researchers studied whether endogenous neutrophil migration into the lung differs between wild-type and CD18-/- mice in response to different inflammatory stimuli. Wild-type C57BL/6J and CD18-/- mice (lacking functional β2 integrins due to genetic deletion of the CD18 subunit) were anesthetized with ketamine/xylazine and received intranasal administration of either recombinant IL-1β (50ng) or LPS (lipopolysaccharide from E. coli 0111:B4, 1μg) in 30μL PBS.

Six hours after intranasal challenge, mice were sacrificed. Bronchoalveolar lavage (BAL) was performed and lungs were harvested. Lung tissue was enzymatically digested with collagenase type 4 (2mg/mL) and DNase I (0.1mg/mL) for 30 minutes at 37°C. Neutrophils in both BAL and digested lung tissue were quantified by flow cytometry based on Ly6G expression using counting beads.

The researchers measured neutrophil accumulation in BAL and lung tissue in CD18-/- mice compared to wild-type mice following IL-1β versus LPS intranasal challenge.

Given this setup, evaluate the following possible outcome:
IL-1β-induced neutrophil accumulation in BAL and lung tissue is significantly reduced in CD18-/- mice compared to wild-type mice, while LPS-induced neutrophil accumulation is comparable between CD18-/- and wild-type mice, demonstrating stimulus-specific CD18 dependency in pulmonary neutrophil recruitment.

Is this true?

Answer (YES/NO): NO